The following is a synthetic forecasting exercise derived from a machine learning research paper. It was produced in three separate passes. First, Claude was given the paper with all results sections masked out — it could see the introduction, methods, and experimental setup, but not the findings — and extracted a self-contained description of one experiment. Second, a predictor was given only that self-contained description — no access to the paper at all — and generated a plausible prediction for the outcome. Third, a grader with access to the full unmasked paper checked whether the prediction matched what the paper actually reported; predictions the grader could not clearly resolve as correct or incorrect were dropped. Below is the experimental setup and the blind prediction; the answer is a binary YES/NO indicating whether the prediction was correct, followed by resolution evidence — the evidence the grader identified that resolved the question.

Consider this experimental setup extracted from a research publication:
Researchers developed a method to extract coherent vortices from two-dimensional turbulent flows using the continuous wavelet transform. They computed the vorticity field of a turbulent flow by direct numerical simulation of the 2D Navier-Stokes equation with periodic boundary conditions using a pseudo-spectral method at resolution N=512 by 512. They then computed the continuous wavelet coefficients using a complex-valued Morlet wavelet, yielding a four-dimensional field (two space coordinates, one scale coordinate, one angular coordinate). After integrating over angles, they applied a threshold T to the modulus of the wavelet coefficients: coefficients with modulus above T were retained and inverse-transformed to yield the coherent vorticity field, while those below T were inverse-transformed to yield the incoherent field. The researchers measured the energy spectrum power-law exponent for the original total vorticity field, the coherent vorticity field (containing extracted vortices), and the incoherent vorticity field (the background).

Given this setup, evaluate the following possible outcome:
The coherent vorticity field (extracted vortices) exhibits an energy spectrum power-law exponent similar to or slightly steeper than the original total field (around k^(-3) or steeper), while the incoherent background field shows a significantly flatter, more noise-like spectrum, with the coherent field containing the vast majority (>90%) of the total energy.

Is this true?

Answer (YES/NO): NO